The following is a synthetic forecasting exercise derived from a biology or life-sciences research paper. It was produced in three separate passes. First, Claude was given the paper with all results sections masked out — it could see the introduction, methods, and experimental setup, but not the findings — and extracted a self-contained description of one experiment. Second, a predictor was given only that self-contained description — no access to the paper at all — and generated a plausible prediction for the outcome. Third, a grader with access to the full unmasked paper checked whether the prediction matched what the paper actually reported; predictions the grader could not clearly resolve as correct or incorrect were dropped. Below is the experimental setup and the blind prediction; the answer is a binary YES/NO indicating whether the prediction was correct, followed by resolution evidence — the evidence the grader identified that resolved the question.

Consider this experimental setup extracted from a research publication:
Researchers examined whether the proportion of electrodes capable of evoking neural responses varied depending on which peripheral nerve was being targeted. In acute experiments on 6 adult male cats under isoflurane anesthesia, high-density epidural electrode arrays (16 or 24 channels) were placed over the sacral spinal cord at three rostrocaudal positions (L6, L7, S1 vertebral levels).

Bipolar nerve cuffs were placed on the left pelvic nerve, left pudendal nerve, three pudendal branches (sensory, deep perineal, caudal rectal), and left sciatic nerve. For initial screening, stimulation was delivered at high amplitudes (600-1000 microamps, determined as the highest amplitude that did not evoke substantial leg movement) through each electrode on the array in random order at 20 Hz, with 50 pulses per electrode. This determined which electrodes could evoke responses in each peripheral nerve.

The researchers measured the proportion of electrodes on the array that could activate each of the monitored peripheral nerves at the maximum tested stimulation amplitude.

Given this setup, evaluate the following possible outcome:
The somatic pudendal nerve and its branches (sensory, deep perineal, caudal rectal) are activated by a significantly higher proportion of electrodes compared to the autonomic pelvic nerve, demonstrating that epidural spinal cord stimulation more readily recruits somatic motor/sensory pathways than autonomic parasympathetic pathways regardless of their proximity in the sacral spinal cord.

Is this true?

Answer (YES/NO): NO